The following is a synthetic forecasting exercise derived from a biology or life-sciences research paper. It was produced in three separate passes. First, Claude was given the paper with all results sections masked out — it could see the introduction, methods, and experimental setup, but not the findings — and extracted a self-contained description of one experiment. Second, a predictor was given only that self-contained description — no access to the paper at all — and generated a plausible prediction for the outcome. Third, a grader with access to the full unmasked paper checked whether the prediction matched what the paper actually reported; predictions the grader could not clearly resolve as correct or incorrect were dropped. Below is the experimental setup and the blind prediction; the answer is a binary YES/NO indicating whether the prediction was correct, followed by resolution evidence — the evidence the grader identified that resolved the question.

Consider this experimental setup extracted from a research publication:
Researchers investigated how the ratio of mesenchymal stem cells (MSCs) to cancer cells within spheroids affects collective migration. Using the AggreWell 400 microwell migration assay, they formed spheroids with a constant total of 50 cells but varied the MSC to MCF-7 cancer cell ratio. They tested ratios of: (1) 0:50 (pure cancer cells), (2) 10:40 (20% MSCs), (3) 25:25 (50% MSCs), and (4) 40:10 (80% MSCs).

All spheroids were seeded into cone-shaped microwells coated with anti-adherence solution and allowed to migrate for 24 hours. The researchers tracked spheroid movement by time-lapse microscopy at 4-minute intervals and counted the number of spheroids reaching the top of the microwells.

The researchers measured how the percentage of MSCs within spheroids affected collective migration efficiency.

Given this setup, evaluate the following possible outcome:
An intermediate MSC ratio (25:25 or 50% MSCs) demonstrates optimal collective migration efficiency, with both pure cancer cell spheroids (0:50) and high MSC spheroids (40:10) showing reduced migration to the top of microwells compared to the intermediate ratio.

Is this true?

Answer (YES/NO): NO